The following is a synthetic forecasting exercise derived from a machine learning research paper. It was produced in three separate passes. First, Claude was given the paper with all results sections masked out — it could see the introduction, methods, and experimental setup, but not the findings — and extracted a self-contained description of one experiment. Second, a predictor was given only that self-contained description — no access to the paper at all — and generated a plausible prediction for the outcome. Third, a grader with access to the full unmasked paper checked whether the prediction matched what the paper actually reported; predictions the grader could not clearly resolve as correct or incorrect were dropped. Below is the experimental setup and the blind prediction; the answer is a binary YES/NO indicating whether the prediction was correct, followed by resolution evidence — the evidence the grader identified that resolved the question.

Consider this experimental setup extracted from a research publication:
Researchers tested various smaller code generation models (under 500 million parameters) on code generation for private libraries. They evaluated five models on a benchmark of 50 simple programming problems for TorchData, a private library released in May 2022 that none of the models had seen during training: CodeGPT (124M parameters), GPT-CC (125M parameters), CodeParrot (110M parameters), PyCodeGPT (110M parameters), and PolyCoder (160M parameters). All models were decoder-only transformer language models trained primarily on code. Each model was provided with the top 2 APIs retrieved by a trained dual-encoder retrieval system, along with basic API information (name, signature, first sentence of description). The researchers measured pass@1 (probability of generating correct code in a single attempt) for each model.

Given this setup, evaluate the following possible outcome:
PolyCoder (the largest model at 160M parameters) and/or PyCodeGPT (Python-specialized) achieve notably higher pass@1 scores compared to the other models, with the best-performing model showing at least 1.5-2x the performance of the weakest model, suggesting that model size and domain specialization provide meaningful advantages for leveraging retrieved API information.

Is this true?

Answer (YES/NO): NO